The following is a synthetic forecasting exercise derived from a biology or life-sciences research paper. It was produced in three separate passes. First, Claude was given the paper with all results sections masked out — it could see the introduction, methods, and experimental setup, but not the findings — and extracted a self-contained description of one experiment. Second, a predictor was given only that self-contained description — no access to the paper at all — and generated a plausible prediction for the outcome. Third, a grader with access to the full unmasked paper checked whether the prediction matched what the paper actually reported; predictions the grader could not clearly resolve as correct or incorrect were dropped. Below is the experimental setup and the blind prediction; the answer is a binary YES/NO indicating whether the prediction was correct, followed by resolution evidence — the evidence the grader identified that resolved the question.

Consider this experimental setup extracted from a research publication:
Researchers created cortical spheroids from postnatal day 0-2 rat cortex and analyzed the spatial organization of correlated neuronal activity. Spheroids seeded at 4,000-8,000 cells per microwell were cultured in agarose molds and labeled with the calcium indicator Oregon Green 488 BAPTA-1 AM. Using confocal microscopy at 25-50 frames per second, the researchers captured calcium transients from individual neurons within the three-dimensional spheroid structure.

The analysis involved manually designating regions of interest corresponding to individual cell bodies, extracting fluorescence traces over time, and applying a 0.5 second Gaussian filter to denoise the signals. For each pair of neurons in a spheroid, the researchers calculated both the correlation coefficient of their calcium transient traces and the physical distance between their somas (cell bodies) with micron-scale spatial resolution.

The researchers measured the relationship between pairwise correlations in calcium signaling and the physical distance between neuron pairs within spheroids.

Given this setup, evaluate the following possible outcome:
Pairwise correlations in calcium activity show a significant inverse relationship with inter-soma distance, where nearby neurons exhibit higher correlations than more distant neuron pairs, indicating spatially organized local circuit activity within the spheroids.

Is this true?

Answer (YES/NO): NO